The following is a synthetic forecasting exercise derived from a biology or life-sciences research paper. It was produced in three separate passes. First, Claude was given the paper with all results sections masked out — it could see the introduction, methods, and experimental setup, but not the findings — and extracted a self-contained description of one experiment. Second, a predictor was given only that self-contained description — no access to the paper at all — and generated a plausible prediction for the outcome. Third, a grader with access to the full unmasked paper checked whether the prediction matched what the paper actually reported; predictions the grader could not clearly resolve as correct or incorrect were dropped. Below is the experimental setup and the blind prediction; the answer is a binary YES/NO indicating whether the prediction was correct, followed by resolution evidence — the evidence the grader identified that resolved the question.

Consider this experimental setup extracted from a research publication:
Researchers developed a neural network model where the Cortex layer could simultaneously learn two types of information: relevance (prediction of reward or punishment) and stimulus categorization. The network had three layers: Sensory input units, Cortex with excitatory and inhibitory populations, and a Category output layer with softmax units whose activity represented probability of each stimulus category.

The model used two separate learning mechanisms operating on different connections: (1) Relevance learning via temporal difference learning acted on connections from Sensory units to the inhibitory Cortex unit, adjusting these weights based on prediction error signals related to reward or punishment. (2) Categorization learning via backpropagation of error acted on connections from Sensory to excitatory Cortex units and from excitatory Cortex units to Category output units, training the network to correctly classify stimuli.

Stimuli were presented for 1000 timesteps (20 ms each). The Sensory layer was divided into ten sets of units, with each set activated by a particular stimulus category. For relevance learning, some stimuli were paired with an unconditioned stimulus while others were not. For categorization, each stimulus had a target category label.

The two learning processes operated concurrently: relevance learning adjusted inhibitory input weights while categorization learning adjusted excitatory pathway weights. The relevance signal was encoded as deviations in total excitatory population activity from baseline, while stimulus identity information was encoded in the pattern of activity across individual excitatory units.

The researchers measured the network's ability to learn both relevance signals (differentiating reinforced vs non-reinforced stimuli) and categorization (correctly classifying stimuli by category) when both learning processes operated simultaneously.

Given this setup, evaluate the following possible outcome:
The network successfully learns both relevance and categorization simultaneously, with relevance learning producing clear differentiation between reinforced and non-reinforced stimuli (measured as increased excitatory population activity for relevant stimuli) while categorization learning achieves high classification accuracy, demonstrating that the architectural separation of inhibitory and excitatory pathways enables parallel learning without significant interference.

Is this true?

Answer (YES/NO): YES